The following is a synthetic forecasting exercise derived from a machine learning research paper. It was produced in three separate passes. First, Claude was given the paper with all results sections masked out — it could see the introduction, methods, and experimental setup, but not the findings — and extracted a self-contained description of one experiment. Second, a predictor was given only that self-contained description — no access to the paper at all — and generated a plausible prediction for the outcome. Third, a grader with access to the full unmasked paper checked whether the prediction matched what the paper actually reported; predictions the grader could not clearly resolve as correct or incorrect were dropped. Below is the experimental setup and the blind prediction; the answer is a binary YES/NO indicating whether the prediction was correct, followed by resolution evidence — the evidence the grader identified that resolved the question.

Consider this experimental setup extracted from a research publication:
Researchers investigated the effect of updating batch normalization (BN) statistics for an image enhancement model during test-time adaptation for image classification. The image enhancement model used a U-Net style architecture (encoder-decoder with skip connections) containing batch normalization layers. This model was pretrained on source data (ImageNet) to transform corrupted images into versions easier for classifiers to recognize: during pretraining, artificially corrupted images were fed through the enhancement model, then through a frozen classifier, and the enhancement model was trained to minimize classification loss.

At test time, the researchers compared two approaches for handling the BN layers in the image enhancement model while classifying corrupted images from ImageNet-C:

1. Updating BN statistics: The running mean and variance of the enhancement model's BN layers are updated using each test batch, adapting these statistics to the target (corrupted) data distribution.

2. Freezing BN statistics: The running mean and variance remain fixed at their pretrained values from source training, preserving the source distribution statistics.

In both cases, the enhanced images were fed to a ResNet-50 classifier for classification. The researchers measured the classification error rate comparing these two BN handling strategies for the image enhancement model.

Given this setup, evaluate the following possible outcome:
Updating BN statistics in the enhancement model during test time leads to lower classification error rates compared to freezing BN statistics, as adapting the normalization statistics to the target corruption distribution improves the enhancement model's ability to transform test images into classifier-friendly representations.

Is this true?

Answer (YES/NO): NO